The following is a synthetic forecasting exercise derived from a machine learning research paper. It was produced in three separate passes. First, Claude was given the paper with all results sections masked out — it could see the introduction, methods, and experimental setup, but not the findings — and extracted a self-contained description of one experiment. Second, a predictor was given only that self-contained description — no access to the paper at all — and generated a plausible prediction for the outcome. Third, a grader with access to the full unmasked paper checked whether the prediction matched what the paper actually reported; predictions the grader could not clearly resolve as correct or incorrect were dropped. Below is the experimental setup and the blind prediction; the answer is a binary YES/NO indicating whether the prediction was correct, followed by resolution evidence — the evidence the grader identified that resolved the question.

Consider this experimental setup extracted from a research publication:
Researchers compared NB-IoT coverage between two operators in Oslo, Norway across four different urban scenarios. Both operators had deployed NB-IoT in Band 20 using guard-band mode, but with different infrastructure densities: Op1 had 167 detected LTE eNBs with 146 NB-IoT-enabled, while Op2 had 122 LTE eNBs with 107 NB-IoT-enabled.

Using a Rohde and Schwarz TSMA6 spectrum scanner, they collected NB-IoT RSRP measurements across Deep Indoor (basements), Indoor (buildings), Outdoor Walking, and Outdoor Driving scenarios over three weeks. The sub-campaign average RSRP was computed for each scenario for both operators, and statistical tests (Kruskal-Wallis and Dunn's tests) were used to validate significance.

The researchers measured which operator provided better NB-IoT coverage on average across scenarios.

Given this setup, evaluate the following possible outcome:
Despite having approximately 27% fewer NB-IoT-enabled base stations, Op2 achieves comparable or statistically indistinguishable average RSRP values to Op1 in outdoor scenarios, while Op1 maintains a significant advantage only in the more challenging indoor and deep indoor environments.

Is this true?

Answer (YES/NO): NO